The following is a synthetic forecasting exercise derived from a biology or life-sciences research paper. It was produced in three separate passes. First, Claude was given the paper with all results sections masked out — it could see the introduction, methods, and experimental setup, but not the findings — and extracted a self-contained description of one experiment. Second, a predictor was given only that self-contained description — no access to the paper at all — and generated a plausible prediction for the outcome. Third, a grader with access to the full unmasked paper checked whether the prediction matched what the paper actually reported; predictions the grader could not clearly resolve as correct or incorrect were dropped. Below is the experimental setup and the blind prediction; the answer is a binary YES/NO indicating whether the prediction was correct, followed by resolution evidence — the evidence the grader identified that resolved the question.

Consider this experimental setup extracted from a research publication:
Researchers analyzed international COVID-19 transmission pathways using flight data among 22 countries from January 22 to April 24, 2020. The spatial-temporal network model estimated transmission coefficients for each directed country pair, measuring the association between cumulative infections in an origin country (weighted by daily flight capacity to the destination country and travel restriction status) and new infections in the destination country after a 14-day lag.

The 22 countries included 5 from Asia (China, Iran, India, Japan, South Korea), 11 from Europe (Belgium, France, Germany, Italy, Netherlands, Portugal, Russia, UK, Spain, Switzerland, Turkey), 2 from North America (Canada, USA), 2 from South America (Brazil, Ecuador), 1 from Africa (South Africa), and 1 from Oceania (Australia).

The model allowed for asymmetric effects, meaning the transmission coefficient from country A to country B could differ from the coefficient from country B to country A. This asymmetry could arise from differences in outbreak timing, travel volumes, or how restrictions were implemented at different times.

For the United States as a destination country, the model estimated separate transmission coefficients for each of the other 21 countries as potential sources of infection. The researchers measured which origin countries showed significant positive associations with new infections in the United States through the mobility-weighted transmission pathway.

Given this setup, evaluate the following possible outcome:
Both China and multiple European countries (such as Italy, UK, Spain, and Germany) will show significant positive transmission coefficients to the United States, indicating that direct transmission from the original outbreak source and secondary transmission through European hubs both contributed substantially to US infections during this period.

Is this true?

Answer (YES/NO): NO